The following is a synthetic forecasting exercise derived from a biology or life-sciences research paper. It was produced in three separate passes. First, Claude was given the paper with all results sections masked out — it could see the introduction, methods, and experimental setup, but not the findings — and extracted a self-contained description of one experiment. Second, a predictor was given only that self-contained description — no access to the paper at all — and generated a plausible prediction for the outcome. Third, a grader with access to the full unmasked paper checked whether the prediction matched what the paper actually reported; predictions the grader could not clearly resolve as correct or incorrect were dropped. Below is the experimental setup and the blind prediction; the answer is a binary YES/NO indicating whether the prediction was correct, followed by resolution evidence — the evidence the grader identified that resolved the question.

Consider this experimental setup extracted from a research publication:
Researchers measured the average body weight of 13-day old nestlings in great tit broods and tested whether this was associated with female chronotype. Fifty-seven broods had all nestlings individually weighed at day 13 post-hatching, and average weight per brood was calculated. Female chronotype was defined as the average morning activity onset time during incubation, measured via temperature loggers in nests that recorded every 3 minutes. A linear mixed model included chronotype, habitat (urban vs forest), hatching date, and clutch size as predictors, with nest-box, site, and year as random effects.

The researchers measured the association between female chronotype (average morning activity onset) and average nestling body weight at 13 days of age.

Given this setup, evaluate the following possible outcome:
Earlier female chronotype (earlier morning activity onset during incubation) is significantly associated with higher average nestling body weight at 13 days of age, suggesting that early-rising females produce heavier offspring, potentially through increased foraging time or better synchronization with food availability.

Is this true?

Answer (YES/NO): NO